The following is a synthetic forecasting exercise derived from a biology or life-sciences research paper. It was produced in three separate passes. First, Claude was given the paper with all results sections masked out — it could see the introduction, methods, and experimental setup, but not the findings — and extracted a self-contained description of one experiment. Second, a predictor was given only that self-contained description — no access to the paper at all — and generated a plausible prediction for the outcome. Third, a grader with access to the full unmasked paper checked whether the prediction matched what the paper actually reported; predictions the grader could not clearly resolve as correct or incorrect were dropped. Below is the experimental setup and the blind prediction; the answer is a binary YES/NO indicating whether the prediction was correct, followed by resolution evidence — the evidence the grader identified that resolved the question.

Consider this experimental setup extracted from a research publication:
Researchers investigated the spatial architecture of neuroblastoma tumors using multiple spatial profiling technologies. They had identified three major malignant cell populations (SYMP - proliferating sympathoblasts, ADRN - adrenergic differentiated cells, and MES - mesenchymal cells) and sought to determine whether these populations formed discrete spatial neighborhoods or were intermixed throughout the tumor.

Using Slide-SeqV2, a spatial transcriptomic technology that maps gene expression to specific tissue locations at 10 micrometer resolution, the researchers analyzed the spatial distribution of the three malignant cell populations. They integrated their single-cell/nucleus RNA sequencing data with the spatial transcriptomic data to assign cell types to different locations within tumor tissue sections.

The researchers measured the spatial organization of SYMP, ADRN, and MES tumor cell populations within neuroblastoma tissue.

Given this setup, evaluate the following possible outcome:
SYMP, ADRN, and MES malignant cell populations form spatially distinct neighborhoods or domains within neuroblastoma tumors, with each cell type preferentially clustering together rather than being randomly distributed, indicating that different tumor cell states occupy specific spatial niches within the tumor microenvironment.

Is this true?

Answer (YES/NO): NO